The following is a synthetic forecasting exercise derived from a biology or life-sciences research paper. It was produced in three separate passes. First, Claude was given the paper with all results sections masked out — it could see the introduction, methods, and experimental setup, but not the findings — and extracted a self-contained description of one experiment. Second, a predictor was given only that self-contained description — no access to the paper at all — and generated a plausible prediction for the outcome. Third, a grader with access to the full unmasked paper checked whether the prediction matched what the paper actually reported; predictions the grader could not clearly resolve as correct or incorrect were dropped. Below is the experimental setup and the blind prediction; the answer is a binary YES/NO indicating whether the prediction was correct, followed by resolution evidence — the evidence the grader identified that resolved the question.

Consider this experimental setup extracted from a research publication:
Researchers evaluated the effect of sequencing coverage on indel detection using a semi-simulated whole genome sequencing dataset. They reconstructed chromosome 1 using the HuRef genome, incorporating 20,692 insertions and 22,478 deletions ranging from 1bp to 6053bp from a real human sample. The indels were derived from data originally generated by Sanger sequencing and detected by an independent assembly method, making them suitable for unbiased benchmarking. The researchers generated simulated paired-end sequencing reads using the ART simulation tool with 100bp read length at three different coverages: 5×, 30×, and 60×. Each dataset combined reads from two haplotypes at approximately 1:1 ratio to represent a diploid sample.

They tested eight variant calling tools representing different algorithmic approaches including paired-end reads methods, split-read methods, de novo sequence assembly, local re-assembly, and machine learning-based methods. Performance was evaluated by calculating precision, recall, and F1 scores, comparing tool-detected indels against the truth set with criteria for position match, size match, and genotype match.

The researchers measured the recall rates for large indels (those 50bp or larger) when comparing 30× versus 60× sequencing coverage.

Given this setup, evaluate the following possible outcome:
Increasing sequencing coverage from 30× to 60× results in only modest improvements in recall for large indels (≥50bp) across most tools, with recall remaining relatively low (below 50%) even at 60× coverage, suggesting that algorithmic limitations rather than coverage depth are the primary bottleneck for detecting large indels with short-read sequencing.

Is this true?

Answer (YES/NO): YES